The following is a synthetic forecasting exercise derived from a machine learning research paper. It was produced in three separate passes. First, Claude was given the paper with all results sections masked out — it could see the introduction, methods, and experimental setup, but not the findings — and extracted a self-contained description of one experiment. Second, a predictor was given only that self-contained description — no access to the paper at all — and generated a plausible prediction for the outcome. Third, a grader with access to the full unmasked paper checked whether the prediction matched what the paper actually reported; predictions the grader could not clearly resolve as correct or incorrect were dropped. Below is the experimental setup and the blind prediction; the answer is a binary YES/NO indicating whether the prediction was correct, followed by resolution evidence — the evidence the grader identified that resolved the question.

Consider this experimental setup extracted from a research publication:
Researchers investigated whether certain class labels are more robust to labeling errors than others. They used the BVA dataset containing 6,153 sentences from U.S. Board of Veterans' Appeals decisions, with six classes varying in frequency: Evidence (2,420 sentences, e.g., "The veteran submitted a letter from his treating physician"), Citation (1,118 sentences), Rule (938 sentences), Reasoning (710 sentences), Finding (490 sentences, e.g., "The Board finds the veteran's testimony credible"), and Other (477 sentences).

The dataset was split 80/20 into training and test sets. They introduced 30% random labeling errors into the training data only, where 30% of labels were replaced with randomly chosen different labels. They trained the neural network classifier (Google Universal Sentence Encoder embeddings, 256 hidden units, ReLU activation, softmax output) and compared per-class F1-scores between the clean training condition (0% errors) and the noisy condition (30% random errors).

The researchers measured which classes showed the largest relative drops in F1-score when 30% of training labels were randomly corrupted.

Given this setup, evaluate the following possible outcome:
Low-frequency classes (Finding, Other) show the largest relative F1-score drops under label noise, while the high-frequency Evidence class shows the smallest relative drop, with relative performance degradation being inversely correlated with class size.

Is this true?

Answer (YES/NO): NO